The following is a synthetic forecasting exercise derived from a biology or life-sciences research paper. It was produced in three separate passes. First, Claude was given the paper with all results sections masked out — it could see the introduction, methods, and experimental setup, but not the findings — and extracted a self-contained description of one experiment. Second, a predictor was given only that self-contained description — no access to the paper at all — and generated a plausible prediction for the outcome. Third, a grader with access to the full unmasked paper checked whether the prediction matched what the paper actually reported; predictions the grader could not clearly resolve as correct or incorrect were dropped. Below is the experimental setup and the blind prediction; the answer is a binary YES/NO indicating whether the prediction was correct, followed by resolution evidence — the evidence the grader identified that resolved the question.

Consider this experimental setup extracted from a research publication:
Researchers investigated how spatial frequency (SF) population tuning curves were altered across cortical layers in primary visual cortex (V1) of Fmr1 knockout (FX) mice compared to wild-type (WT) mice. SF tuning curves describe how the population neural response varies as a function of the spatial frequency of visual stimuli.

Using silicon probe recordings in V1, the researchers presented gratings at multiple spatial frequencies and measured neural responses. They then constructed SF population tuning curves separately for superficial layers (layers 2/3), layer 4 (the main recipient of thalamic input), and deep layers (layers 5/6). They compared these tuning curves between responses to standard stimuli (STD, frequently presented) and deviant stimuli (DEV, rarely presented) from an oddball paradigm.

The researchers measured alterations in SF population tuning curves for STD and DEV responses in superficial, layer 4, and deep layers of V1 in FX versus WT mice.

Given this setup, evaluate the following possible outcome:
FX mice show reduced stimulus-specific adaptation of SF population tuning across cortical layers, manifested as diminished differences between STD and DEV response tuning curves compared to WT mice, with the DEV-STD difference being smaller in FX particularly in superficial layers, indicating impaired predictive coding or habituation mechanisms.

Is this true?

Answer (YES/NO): NO